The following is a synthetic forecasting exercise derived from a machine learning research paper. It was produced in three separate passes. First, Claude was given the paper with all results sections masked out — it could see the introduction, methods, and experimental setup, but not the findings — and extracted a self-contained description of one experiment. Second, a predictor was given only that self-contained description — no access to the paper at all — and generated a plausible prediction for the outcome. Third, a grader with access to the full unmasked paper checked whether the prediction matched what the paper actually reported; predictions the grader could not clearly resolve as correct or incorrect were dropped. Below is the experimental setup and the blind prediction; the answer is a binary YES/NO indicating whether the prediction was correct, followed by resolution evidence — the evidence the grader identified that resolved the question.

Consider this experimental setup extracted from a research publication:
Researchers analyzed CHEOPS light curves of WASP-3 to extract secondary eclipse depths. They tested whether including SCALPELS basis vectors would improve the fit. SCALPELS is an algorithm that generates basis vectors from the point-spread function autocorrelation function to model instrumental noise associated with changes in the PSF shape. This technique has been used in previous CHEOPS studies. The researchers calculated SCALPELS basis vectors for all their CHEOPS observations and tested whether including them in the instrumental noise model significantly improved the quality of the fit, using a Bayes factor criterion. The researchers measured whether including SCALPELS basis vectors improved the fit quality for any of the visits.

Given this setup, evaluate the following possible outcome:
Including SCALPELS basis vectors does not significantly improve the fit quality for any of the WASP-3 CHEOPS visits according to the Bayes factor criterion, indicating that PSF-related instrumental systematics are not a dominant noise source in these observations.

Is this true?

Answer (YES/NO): YES